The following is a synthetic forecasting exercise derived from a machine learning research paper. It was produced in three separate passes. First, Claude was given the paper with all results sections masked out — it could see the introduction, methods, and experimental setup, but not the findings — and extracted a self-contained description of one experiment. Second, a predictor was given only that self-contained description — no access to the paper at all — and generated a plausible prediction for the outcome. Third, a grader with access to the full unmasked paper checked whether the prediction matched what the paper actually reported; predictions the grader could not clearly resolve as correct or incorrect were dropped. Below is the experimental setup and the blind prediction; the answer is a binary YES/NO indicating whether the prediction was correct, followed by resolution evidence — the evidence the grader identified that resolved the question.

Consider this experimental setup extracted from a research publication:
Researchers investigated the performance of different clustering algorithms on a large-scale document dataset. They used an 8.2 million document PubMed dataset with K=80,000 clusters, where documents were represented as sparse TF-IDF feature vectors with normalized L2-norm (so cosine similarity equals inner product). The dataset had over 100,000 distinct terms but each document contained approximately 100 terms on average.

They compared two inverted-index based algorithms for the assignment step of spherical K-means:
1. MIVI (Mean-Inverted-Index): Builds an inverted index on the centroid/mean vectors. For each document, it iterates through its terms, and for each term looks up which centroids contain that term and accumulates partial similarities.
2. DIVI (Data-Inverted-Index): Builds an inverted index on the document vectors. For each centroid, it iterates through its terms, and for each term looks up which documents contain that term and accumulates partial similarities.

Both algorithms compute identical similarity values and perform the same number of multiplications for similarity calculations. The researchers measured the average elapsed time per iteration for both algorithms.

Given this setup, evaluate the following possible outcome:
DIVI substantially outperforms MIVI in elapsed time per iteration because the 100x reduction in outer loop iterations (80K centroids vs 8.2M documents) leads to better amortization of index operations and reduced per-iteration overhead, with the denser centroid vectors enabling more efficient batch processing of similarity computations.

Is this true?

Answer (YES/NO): NO